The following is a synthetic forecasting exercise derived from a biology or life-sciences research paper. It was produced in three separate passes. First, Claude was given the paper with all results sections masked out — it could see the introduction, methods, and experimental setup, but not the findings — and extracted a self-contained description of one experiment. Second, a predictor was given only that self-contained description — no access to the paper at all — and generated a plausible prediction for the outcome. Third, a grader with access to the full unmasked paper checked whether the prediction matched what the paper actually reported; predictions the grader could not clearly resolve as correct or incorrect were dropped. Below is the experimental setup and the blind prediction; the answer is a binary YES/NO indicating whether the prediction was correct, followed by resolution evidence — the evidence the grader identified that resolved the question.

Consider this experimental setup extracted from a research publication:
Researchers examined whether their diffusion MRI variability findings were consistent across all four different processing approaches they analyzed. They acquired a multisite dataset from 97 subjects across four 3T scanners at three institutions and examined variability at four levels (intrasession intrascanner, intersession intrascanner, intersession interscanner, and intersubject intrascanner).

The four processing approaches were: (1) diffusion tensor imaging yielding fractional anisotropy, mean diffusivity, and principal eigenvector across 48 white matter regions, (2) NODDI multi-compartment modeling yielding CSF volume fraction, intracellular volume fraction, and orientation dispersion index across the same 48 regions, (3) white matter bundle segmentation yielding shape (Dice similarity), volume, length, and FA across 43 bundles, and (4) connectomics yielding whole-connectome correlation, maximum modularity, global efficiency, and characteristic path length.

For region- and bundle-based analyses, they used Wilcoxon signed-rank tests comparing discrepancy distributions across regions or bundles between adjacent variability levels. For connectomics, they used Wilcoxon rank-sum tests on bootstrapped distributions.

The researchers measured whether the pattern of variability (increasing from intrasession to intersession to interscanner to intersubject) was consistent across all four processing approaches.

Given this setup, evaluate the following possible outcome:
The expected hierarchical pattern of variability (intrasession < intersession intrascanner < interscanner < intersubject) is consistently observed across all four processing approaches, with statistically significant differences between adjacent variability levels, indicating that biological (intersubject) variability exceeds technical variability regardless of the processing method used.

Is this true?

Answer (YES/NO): NO